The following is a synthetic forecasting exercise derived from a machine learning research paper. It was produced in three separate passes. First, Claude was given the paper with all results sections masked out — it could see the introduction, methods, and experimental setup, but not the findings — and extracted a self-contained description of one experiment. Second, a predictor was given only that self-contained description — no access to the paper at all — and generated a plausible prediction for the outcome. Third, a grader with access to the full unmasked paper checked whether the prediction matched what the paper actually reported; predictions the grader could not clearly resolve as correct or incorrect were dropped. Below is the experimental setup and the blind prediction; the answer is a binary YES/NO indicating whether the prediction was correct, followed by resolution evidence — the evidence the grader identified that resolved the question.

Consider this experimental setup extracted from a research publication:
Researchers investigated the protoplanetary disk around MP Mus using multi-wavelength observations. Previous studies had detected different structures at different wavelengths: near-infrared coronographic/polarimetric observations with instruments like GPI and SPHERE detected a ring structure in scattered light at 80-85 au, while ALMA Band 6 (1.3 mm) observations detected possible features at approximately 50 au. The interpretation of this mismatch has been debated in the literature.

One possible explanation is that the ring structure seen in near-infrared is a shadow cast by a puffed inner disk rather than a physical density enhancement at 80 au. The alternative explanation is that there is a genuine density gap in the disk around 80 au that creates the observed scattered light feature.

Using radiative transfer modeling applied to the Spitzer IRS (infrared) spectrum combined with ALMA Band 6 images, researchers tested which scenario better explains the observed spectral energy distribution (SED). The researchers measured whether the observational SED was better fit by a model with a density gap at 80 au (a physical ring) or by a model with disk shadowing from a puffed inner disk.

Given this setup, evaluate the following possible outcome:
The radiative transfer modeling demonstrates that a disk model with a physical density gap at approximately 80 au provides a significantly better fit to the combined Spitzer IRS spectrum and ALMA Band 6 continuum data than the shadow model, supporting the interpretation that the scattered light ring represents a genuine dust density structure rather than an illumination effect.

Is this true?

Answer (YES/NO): YES